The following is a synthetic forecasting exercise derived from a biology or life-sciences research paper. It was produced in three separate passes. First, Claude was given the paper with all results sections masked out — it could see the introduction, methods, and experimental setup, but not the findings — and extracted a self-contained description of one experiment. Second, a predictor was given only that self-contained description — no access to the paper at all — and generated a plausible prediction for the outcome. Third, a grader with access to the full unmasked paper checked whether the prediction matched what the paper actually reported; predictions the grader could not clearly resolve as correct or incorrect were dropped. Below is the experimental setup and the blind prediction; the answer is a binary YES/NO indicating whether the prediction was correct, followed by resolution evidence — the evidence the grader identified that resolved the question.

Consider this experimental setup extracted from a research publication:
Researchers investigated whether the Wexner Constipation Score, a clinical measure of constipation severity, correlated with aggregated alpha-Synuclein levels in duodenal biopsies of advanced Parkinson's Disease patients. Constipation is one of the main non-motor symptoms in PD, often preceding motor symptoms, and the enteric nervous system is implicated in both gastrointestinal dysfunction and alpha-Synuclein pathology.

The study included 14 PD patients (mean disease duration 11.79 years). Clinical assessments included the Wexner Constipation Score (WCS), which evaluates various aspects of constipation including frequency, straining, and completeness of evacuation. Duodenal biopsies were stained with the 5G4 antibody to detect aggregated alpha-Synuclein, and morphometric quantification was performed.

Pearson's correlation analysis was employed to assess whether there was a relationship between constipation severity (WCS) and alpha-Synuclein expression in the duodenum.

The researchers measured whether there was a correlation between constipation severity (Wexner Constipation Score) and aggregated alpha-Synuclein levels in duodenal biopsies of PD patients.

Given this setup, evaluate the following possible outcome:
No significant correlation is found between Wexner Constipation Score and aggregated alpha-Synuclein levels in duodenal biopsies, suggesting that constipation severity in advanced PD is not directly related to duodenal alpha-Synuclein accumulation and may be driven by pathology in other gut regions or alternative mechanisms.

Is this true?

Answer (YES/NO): NO